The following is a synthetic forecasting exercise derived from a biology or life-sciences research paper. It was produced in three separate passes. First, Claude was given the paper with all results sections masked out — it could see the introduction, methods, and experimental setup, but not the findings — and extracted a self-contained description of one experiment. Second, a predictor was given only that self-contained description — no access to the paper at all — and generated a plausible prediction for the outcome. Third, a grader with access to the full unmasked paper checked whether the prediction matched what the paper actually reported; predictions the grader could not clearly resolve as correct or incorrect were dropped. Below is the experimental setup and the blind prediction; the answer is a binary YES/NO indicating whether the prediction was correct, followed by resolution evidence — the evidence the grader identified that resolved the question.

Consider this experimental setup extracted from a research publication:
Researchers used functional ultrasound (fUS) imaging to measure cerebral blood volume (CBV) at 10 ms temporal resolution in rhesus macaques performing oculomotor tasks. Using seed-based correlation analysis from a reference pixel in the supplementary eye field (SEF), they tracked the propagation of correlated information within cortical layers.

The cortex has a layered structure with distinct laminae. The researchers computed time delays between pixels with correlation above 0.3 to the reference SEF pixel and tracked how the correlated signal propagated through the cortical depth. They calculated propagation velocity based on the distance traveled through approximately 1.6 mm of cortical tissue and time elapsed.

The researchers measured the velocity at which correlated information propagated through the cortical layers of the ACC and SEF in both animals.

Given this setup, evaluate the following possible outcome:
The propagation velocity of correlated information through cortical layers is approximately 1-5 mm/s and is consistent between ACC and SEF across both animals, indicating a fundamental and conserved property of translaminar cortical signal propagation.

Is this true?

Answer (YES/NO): NO